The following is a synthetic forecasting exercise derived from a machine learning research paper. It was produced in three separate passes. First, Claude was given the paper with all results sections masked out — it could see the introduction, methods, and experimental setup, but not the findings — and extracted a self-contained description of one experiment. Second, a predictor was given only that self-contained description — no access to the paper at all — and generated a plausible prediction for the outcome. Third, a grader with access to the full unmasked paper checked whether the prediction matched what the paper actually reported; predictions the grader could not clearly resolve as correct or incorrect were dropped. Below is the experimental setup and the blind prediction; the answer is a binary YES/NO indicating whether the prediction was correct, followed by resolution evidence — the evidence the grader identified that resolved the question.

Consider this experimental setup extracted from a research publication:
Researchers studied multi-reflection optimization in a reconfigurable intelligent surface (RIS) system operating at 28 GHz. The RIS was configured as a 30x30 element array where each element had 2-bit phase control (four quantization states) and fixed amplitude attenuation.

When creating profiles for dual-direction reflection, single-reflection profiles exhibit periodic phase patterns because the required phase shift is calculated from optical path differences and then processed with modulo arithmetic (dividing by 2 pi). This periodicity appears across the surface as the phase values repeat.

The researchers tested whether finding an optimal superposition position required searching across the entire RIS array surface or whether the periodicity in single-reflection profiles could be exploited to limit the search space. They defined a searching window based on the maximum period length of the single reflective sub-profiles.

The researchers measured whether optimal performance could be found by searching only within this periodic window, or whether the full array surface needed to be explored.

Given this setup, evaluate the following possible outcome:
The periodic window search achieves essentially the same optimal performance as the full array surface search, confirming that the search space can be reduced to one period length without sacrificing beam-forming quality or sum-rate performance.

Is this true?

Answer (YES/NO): YES